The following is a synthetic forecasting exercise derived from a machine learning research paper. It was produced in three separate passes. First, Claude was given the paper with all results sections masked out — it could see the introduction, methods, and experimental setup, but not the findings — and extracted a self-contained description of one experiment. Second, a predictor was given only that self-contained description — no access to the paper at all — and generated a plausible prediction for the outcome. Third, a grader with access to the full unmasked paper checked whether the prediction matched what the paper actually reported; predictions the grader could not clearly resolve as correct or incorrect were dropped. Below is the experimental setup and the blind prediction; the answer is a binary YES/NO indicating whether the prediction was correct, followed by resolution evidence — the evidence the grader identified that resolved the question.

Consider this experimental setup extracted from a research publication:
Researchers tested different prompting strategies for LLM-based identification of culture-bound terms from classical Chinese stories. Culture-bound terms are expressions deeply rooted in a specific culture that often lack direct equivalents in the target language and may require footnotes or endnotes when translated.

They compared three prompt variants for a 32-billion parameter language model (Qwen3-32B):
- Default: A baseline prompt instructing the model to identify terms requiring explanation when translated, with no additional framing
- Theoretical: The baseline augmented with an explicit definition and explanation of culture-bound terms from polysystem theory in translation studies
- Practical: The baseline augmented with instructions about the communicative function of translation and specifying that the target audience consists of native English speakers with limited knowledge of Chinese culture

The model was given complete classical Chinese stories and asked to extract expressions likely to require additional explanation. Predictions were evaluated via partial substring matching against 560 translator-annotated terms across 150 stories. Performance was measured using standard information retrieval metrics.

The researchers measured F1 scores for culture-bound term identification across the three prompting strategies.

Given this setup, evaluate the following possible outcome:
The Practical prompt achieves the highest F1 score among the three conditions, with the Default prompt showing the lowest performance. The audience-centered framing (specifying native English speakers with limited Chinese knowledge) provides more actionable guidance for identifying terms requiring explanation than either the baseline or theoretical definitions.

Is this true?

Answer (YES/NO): NO